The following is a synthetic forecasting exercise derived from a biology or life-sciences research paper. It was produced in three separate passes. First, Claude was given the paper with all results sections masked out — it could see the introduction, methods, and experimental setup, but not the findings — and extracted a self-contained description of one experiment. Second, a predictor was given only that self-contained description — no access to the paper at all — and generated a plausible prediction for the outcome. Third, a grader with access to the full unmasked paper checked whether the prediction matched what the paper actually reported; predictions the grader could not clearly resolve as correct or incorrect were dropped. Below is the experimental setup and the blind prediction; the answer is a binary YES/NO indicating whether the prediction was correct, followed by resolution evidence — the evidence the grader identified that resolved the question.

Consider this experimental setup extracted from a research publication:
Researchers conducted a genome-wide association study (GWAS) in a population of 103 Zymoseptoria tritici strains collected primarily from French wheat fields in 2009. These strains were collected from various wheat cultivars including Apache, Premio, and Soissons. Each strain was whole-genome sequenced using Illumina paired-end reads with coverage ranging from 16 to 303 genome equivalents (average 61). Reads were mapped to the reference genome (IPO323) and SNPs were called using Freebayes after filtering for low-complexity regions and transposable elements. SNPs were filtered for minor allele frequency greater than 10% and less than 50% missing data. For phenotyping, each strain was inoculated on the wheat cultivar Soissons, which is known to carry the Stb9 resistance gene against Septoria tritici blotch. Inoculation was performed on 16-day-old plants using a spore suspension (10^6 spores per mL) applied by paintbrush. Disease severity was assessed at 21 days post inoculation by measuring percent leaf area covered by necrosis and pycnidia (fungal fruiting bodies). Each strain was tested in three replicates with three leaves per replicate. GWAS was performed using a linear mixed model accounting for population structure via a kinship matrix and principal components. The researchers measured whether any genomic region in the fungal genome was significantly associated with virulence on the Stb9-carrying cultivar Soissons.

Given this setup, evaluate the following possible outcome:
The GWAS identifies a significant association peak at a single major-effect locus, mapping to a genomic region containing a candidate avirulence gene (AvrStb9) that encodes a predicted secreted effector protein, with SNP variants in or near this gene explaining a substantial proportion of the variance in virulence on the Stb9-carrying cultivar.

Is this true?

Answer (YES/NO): YES